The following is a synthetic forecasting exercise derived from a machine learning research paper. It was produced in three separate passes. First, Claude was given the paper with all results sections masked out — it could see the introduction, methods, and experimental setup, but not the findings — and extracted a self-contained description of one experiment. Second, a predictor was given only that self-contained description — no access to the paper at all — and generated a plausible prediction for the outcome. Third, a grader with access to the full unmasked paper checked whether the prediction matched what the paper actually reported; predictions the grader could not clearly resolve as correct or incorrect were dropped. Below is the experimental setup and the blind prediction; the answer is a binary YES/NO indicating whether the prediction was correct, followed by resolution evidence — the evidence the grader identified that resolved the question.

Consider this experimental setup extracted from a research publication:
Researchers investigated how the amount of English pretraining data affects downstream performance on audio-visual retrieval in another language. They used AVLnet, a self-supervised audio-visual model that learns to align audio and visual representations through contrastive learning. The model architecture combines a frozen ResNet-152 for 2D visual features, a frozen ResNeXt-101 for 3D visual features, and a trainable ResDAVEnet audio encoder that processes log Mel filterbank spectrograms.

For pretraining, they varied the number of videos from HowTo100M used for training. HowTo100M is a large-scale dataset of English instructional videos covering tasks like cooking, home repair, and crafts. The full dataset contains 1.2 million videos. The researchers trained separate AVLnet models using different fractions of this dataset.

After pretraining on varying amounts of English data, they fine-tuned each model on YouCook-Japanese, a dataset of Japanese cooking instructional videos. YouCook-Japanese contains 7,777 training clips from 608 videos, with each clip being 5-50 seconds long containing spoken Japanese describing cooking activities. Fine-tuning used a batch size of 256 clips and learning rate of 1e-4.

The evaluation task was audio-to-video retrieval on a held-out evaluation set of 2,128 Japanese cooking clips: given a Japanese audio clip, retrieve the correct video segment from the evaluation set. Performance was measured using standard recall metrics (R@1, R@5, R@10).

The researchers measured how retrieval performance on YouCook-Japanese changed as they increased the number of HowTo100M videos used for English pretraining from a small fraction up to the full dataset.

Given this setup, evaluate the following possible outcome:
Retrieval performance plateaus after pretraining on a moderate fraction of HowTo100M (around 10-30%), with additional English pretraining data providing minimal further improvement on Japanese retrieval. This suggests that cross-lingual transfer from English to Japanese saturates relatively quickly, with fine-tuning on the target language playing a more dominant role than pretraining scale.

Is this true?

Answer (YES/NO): NO